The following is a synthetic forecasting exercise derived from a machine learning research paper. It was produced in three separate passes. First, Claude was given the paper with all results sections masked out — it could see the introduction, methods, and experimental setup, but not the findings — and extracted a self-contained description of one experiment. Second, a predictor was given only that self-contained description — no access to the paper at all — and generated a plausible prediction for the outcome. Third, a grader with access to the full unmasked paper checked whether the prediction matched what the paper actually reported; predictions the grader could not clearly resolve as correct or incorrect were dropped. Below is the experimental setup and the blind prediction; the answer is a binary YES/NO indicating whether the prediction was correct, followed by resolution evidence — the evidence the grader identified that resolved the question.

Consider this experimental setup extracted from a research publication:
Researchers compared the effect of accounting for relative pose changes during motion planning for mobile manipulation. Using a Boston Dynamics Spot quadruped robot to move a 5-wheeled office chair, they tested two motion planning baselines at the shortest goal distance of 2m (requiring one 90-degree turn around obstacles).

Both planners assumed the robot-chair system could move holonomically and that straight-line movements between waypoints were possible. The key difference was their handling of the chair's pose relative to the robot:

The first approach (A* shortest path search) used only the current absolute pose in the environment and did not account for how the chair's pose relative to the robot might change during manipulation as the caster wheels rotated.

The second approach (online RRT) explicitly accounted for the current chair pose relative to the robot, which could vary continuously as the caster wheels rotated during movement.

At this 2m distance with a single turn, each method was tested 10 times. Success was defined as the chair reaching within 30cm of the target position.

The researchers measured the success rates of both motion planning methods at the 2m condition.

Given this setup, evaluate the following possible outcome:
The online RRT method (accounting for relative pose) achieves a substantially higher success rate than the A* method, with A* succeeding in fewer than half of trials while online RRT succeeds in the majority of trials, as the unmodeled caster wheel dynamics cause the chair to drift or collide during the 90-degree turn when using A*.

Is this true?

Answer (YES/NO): YES